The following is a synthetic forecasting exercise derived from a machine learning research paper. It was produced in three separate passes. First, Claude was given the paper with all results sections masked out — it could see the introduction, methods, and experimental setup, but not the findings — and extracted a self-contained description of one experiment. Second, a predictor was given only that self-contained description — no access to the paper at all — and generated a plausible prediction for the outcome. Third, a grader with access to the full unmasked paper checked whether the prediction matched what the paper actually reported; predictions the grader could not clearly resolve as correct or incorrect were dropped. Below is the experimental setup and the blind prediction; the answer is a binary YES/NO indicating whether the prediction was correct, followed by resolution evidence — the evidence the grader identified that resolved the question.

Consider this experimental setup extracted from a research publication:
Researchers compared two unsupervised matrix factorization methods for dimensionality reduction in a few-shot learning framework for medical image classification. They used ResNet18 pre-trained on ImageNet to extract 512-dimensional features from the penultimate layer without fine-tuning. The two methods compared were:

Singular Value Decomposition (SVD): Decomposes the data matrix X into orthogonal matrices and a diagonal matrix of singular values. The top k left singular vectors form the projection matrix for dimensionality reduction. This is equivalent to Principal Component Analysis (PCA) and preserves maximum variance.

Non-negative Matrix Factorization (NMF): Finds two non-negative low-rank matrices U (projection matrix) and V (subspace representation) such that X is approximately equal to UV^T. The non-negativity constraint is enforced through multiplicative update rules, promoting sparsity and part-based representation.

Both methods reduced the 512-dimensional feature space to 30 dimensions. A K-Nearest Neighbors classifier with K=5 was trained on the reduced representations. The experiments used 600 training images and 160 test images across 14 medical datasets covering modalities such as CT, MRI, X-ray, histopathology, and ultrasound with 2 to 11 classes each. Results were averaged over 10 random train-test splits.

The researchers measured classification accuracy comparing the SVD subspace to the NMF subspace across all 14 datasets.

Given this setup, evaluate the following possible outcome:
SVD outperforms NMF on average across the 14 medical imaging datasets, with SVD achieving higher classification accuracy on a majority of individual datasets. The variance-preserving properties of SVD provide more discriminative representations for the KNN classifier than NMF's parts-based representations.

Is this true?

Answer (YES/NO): YES